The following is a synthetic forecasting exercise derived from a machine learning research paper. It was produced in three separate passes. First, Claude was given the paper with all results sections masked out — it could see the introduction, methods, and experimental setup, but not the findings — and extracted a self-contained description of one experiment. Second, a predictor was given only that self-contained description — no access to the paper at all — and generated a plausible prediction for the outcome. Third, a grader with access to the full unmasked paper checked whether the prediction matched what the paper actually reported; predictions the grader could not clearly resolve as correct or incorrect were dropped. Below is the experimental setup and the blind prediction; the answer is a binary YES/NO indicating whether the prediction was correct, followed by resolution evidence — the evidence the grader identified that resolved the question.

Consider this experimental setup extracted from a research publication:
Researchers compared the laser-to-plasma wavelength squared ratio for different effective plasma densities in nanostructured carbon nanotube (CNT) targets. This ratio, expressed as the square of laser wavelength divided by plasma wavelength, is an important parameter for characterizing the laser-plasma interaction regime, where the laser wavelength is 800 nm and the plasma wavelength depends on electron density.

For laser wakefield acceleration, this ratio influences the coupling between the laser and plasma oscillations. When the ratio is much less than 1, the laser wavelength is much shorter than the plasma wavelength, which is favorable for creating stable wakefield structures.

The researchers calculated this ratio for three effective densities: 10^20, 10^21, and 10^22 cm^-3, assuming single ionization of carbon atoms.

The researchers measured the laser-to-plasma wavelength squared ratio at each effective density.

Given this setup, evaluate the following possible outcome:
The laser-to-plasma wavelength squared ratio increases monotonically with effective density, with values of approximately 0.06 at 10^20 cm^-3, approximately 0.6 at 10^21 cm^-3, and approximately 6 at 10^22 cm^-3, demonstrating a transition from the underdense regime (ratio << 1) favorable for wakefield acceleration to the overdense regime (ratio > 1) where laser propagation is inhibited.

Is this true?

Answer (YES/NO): YES